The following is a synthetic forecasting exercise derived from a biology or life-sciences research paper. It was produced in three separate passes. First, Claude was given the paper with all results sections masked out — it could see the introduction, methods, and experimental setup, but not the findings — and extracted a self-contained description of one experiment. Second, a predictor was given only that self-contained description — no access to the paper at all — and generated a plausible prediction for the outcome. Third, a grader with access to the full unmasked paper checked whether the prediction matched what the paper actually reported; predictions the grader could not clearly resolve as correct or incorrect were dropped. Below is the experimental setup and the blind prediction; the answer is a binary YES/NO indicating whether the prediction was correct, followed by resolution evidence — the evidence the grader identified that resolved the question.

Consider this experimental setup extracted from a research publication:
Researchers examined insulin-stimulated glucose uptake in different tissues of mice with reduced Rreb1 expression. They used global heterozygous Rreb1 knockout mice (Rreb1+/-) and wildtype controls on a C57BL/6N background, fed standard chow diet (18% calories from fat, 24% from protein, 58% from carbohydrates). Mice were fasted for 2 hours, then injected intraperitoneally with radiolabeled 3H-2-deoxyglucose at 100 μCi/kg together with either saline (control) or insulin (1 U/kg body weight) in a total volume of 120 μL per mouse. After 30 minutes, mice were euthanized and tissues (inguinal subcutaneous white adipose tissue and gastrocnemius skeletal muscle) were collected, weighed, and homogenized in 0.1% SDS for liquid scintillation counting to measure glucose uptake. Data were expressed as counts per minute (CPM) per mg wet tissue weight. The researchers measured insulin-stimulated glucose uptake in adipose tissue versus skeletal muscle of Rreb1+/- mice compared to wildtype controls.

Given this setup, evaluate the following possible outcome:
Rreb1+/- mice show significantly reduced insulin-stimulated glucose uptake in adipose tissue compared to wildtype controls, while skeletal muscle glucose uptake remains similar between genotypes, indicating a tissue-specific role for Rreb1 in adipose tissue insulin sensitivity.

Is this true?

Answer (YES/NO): NO